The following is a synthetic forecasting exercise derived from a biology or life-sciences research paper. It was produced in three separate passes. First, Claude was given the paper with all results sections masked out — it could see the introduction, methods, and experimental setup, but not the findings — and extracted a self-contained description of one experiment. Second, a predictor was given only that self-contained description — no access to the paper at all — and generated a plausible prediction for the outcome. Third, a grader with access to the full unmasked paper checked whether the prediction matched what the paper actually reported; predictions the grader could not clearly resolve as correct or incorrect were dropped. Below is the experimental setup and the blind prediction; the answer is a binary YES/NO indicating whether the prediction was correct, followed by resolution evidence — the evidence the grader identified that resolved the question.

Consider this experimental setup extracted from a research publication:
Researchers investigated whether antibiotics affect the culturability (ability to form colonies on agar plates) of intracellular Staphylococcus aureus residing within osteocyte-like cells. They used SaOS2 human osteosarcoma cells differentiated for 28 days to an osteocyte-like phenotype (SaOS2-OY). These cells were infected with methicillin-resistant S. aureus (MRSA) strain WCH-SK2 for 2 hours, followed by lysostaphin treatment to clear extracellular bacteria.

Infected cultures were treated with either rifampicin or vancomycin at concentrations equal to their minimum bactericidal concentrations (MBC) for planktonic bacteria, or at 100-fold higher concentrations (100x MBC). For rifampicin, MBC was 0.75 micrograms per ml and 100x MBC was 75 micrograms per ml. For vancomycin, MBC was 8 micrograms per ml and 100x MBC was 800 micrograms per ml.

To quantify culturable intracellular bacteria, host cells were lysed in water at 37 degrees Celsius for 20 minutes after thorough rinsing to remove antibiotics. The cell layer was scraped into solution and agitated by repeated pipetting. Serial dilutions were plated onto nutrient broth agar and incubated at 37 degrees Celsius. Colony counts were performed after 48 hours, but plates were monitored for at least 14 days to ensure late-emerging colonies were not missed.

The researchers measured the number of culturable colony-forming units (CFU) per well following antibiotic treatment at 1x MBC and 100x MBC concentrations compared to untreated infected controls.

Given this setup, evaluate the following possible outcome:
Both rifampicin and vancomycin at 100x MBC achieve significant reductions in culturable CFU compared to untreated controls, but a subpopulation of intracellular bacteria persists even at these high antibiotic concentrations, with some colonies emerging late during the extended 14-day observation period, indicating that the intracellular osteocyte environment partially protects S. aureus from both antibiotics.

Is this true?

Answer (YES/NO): NO